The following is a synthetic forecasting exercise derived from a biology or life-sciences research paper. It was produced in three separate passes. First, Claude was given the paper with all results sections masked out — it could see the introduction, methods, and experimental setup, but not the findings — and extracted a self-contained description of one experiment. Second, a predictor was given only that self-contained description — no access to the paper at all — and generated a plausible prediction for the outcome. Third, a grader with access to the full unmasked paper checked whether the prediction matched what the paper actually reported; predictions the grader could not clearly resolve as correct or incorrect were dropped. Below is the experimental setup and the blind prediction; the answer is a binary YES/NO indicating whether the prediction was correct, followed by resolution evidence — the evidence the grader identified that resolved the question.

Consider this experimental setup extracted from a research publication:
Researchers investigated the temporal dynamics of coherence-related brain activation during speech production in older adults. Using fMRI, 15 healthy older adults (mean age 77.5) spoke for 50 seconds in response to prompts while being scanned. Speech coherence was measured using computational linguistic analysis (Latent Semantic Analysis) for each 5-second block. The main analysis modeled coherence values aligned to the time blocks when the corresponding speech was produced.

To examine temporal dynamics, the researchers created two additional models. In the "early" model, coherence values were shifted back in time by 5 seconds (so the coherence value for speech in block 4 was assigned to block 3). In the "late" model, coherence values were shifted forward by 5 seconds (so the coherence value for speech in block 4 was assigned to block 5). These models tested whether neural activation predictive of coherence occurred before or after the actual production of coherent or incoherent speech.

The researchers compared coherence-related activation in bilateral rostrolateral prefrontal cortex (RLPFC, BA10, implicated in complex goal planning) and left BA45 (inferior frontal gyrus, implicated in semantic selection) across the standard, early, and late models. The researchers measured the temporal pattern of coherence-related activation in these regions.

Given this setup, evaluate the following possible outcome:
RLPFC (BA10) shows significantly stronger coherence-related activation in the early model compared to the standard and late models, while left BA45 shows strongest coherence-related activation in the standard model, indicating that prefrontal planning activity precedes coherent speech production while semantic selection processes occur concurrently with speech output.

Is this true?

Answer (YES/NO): NO